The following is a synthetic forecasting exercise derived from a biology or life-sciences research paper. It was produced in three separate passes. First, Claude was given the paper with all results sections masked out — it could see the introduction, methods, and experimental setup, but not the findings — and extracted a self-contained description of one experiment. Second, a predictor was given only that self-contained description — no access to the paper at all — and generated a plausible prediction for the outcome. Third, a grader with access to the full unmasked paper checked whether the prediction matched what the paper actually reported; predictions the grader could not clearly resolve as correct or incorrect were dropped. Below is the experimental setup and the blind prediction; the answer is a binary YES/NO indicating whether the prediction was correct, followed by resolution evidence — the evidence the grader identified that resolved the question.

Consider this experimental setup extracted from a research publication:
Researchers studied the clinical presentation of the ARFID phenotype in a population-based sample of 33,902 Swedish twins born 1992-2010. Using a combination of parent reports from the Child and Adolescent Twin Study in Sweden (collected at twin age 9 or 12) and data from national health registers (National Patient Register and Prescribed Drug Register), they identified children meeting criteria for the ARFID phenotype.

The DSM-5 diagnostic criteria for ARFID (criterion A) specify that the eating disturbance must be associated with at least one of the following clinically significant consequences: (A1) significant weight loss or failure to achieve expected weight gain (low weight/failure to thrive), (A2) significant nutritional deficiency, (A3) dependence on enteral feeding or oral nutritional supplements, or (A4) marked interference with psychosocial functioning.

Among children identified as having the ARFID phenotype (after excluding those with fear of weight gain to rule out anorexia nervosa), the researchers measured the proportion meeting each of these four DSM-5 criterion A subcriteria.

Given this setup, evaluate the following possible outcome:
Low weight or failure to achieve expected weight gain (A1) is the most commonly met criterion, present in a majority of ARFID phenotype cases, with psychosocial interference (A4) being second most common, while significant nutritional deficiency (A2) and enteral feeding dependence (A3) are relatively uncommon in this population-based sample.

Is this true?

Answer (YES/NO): YES